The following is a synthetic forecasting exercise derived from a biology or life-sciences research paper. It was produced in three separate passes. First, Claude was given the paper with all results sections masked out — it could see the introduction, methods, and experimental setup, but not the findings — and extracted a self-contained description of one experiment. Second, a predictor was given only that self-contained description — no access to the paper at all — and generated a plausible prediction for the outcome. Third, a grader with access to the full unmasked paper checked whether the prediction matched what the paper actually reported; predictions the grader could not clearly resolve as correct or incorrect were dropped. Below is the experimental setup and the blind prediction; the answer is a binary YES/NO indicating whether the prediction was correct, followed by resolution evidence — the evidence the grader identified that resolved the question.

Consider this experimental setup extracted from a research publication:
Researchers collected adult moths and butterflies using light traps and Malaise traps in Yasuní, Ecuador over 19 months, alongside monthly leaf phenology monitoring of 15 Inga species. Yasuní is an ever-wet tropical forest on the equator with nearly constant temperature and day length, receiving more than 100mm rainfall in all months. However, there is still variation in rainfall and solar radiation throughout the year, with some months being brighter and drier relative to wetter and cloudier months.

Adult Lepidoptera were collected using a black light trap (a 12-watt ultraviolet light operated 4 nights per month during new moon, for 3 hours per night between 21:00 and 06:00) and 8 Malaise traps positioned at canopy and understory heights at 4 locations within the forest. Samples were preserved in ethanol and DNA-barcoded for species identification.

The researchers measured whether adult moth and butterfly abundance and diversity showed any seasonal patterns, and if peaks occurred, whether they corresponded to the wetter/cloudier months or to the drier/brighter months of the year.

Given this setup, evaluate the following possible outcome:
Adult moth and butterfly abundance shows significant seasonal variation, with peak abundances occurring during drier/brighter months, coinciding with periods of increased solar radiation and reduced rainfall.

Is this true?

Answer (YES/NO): YES